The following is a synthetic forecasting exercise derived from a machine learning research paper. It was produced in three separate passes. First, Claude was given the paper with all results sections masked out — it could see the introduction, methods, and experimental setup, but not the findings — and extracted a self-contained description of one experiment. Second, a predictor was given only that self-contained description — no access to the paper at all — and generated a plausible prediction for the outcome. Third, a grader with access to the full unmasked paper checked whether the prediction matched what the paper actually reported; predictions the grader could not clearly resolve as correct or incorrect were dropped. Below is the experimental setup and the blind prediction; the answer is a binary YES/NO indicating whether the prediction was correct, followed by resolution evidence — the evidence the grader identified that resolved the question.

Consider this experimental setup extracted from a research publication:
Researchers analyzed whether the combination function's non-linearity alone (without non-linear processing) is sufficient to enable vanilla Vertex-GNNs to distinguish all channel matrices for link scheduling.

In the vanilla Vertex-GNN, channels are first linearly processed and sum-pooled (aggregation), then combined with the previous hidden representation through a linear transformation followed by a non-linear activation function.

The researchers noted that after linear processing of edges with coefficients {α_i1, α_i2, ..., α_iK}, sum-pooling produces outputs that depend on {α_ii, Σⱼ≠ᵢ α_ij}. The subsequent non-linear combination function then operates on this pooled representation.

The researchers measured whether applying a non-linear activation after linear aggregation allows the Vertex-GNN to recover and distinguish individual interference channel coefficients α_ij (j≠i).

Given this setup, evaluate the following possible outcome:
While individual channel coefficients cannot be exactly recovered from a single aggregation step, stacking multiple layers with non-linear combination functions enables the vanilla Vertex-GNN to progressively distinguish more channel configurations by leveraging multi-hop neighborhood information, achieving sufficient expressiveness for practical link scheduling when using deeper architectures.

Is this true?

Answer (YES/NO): NO